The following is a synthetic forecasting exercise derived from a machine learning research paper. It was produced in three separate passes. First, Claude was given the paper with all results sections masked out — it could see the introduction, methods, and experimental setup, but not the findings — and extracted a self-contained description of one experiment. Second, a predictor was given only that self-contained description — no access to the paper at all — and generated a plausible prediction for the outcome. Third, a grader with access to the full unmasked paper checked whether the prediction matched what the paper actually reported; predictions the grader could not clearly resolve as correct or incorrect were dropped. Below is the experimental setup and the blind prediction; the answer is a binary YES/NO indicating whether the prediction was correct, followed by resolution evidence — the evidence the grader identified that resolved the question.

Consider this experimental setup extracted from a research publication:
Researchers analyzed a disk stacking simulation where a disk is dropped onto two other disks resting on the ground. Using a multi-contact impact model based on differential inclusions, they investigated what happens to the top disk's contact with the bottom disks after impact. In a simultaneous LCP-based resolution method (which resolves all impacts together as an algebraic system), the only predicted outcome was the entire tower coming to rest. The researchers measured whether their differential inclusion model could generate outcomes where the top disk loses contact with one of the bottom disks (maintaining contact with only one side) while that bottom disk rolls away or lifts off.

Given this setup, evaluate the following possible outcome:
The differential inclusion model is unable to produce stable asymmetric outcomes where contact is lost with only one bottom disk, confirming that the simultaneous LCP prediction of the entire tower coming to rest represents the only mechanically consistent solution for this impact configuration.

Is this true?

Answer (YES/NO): NO